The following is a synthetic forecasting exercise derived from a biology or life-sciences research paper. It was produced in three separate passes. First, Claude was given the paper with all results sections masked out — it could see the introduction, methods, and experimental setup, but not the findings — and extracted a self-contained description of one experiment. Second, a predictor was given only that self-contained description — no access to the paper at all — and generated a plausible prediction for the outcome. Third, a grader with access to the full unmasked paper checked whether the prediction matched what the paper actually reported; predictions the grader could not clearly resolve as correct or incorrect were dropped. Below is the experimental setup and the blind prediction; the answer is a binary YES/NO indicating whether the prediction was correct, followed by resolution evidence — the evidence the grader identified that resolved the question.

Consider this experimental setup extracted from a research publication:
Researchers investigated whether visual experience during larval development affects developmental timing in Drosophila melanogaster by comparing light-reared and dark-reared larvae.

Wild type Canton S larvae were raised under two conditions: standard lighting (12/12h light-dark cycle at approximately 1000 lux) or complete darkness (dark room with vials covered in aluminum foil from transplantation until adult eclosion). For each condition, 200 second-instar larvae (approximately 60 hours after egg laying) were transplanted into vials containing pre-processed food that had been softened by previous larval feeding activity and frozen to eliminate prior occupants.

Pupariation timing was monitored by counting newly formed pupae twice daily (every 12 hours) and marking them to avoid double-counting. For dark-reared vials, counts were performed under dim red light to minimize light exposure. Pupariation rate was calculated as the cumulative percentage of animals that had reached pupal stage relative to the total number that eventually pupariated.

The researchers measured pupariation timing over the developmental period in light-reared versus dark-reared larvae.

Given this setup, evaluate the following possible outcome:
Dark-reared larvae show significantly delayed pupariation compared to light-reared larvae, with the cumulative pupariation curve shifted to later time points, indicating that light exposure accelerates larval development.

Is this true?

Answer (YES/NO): NO